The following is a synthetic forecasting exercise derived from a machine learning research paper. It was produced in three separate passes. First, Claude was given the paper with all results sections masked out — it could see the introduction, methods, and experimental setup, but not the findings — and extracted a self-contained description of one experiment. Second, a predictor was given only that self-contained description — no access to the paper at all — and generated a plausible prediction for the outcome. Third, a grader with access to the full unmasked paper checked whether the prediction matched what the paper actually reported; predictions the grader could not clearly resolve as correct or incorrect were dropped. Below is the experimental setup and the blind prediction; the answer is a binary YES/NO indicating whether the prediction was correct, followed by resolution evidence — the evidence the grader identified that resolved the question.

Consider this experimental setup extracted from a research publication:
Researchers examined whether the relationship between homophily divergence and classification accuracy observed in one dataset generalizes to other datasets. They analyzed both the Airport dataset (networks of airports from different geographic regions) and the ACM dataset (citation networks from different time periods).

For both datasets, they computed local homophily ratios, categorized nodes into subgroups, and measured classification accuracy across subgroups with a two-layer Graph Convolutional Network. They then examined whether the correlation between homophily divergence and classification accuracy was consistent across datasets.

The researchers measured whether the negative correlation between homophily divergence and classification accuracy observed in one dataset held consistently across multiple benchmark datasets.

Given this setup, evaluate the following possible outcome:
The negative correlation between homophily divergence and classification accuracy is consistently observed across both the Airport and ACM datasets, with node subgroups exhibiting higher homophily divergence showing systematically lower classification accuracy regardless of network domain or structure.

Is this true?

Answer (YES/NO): YES